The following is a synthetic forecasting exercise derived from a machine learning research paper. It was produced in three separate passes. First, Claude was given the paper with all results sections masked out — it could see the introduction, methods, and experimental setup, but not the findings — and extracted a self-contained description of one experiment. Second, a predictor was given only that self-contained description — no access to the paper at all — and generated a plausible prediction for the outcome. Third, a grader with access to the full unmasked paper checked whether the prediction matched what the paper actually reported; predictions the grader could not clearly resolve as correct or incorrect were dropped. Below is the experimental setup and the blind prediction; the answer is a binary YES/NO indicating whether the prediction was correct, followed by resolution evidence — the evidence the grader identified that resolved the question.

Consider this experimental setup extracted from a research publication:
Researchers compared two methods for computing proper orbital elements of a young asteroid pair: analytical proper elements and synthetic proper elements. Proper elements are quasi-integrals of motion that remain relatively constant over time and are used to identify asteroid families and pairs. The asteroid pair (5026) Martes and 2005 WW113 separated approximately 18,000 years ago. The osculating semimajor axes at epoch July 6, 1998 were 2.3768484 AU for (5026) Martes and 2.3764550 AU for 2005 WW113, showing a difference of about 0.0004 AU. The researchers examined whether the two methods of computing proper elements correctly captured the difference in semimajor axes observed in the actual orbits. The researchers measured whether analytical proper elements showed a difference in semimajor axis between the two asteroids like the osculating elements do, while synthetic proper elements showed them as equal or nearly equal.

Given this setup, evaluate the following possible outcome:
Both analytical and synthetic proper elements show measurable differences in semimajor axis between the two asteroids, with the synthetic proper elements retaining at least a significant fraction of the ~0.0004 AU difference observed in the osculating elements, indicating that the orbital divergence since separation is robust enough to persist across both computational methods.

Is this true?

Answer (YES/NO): NO